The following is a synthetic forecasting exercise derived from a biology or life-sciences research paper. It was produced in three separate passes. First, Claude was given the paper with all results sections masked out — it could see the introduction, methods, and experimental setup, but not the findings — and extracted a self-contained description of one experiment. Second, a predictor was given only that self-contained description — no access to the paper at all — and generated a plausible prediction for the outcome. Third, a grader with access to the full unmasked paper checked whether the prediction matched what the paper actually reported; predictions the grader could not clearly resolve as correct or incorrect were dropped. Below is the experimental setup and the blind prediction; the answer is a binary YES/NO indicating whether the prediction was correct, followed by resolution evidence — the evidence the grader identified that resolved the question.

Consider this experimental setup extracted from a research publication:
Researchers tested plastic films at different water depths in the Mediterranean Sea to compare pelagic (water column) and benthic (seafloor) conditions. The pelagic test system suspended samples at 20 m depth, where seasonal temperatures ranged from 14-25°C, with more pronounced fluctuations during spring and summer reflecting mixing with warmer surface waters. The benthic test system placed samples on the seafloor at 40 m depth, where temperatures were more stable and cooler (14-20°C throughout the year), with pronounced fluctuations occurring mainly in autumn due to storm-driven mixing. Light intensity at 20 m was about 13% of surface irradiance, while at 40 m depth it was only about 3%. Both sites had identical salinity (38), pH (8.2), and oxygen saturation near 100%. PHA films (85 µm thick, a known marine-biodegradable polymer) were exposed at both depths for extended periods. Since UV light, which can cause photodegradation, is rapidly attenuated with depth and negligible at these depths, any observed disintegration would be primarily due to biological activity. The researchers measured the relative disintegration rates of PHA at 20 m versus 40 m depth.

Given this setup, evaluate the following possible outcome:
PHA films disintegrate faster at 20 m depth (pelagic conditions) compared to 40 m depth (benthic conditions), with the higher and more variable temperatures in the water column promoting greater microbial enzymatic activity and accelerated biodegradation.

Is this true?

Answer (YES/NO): NO